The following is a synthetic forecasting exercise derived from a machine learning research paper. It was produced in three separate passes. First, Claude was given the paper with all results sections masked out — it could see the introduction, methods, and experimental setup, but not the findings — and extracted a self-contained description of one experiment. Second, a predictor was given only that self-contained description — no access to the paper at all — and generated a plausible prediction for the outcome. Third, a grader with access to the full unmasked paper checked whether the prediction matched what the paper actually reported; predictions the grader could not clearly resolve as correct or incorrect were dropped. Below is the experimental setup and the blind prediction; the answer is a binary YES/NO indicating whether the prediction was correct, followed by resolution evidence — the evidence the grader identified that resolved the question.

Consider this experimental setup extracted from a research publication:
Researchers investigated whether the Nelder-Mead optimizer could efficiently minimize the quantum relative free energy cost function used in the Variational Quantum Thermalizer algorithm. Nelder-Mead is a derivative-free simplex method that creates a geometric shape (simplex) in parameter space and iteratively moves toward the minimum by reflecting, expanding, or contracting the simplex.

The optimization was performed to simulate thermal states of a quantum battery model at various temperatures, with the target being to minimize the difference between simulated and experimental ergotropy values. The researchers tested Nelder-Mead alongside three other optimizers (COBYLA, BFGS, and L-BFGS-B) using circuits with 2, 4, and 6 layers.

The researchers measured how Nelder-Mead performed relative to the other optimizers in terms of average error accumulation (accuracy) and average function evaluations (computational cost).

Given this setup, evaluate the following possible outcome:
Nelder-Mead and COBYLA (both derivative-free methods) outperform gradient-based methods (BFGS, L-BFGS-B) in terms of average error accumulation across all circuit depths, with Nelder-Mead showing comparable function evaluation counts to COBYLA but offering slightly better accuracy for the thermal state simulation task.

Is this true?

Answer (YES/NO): NO